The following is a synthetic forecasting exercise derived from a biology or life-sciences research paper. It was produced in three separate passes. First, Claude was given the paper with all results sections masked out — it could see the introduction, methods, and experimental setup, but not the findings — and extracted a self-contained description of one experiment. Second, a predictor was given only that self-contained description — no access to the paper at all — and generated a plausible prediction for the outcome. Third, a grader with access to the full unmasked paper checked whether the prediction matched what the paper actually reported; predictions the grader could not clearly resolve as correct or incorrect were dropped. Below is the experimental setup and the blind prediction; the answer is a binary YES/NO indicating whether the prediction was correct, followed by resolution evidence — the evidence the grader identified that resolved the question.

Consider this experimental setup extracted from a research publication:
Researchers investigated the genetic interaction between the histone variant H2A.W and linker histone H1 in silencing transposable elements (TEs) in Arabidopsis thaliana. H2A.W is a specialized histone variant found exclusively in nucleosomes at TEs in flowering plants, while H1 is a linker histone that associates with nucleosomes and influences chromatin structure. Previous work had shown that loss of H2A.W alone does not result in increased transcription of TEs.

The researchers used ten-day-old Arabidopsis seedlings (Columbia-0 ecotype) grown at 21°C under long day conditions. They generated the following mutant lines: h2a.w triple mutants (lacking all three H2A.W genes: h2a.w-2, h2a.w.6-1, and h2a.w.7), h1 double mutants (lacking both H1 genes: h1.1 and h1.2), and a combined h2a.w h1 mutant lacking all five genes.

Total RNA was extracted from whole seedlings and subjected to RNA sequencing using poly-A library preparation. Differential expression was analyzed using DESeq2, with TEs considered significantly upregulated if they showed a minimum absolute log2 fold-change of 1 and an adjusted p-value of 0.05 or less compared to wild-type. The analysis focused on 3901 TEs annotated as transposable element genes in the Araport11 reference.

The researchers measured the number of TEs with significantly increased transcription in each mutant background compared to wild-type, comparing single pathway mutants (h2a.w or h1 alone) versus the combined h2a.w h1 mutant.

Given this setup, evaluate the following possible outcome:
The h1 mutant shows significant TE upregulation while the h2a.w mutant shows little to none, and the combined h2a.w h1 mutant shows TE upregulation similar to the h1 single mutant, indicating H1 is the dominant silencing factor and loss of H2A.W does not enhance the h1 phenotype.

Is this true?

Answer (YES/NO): NO